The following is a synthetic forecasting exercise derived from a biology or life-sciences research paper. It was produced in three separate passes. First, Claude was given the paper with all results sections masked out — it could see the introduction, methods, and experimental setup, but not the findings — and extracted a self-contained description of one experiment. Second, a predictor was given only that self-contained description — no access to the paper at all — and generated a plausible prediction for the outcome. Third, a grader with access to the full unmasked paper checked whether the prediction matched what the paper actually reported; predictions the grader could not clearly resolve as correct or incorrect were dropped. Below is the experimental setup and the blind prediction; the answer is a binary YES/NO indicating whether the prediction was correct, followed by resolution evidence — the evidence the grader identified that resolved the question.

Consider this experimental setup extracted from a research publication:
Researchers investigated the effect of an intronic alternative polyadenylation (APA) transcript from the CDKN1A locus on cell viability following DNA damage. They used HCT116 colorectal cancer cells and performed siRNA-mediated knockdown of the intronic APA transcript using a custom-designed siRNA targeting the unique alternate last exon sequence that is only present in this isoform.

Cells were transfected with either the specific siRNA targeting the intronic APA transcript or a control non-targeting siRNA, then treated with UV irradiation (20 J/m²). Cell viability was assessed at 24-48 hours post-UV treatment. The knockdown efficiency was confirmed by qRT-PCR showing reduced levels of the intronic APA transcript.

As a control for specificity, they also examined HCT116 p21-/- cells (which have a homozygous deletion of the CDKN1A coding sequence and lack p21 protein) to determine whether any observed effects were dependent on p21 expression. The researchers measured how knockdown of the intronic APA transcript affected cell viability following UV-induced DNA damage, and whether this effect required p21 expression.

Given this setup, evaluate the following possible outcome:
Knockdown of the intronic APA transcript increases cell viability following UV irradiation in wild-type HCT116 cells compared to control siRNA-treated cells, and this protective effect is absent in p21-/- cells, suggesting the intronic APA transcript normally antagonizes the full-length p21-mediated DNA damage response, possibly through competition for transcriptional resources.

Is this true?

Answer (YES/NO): NO